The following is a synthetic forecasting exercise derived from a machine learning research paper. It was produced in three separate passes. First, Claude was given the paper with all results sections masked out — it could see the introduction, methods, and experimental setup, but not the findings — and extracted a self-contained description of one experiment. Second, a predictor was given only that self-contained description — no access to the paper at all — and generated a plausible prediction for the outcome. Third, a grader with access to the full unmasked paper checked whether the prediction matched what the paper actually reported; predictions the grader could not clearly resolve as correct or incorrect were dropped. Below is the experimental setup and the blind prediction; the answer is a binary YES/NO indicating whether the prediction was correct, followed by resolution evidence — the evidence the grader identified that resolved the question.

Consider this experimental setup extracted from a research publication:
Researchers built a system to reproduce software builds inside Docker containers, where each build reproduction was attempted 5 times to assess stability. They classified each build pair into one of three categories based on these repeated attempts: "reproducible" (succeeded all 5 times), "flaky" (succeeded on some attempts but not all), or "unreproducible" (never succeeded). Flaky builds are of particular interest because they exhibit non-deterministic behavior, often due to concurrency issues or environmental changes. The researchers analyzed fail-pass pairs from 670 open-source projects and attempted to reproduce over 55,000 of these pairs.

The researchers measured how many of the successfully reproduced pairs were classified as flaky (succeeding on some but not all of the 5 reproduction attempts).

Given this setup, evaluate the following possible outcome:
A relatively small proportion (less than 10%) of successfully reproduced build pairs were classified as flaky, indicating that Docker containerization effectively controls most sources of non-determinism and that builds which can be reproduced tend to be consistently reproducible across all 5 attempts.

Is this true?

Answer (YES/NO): YES